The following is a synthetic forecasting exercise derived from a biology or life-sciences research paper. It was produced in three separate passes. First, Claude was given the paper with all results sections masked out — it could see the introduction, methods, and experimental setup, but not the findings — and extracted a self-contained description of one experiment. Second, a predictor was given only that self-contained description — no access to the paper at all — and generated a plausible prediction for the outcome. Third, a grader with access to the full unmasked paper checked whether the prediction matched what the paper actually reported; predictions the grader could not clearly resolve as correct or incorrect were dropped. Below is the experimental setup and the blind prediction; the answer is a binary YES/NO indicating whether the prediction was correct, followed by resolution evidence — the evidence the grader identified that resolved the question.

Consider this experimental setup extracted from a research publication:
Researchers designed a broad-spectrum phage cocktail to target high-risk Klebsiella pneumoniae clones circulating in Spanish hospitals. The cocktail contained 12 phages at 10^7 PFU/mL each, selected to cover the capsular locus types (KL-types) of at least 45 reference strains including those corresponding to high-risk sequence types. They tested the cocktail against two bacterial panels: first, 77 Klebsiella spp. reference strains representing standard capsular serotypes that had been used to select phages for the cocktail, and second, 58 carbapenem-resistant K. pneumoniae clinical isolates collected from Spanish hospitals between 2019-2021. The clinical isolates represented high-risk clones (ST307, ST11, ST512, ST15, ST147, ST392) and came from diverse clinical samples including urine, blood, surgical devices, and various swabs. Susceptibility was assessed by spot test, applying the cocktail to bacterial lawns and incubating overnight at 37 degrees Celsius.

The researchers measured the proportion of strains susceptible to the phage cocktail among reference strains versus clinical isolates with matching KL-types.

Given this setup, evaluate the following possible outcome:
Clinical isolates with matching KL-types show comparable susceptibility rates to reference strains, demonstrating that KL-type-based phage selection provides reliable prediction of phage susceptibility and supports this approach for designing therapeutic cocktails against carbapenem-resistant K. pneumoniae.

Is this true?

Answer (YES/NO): NO